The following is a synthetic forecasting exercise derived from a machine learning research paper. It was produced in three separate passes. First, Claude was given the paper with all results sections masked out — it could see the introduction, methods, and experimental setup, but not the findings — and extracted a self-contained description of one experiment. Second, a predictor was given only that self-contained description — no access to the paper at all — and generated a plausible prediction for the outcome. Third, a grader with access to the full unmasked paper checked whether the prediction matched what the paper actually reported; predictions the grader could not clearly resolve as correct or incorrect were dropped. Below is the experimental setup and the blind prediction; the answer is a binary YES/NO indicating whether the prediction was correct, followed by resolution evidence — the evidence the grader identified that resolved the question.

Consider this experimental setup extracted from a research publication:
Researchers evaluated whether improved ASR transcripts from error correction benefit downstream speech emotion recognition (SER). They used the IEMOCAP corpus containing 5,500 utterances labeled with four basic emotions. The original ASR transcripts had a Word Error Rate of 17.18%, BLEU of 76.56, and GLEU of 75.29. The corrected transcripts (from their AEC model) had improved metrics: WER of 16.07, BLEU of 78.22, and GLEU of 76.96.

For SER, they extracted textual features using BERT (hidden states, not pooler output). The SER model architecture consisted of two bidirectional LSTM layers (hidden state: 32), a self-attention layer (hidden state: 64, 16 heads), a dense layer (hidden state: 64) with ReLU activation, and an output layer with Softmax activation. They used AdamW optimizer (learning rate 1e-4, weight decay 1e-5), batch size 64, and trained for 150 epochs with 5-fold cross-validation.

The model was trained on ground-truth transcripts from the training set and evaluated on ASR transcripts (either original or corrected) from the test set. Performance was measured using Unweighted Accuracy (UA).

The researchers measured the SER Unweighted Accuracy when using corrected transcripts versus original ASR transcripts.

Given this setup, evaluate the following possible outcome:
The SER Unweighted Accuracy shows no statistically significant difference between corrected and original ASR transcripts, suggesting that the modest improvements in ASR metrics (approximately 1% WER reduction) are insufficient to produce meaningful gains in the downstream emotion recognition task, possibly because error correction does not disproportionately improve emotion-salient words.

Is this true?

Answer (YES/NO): NO